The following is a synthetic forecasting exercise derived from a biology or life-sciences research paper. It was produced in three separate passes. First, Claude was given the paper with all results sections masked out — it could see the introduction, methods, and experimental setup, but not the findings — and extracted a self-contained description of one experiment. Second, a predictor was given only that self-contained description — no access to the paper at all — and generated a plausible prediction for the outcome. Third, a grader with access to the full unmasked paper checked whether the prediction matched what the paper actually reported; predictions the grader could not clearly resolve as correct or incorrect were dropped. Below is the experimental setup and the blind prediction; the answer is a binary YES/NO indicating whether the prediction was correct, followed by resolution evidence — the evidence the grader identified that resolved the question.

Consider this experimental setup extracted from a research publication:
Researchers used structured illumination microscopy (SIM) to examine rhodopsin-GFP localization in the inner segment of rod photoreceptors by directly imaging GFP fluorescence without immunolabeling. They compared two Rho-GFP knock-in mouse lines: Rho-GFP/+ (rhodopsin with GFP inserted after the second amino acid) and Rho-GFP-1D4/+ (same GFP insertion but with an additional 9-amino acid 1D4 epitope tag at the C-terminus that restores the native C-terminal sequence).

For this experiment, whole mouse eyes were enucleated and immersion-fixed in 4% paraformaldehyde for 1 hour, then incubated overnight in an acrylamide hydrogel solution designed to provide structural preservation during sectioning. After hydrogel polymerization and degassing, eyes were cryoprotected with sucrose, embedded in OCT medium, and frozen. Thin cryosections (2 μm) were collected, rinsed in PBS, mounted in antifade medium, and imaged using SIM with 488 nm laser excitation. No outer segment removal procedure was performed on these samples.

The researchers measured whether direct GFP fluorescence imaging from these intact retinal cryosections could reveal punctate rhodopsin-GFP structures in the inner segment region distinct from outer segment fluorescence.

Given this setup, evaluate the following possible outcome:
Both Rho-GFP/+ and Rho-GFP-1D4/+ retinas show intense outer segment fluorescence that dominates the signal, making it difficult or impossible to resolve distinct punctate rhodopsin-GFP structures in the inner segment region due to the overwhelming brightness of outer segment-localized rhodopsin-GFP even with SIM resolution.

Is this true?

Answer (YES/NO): YES